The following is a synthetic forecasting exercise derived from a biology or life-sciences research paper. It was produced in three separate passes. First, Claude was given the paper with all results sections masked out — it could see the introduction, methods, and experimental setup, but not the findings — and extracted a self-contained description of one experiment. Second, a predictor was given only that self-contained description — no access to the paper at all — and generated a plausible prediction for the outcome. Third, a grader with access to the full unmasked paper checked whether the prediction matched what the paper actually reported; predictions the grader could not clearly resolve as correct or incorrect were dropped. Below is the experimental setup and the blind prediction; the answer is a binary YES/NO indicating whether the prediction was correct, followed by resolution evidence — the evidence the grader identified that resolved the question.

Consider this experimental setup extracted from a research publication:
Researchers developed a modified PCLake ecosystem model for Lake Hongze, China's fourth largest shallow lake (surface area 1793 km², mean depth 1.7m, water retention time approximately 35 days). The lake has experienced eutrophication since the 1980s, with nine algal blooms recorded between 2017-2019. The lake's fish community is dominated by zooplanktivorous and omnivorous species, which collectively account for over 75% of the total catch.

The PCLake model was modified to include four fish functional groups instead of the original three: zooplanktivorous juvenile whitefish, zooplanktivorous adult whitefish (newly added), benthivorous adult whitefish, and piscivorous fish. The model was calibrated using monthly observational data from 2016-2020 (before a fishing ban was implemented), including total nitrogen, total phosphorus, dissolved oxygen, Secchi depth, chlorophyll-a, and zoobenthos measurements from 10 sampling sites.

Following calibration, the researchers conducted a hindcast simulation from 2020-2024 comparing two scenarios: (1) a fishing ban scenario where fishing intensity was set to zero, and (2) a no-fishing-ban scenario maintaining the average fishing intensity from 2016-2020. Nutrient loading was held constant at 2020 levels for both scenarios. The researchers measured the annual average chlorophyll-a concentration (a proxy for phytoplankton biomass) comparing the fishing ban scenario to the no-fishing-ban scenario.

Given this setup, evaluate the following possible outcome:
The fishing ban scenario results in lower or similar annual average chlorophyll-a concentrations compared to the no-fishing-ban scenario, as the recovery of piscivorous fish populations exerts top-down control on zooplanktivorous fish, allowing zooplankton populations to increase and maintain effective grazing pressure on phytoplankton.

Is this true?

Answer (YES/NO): NO